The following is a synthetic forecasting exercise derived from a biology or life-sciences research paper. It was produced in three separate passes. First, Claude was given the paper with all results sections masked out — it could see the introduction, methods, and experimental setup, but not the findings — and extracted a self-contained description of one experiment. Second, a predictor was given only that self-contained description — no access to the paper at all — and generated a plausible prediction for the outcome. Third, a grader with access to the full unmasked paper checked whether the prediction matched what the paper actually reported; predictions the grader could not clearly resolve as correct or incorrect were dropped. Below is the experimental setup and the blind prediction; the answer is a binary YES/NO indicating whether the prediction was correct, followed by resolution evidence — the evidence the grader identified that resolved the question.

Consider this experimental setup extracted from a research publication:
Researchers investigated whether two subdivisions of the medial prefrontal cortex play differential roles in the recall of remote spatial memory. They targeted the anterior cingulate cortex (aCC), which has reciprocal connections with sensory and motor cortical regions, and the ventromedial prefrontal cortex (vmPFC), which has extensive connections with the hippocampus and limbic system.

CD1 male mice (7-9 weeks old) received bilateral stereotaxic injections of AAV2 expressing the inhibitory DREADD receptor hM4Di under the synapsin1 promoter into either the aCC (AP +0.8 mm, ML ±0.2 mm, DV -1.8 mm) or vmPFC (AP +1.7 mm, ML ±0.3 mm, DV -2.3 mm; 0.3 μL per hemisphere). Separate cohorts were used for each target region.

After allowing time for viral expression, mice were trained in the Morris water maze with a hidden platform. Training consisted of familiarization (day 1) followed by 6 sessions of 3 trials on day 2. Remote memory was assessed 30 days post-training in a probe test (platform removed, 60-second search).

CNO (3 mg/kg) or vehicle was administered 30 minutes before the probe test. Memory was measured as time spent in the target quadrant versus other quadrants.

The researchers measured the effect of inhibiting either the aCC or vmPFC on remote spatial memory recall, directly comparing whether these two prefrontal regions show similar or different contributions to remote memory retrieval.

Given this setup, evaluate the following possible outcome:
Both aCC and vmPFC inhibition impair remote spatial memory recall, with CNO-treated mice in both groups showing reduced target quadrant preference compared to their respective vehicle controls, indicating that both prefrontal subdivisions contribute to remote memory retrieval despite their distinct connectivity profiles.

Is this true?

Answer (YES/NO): NO